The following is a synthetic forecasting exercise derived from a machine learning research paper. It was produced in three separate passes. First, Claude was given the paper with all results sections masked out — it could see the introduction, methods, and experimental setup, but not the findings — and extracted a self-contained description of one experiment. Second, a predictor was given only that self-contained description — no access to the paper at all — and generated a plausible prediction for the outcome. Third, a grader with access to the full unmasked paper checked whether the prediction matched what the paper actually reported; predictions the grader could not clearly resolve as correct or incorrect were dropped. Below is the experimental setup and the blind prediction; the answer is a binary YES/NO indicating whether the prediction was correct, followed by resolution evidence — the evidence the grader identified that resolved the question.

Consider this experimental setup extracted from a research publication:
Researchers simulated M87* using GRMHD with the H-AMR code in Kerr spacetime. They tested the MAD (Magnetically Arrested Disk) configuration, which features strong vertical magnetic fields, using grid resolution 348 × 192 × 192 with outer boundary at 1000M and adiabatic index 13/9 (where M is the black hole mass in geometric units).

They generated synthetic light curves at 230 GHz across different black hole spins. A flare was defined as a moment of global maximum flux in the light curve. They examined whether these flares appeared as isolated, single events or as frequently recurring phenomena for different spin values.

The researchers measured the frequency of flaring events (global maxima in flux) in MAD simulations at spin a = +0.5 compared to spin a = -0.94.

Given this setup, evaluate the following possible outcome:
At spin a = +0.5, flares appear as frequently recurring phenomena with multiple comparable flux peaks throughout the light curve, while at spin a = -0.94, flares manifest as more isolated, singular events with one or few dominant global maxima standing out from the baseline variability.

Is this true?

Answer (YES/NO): NO